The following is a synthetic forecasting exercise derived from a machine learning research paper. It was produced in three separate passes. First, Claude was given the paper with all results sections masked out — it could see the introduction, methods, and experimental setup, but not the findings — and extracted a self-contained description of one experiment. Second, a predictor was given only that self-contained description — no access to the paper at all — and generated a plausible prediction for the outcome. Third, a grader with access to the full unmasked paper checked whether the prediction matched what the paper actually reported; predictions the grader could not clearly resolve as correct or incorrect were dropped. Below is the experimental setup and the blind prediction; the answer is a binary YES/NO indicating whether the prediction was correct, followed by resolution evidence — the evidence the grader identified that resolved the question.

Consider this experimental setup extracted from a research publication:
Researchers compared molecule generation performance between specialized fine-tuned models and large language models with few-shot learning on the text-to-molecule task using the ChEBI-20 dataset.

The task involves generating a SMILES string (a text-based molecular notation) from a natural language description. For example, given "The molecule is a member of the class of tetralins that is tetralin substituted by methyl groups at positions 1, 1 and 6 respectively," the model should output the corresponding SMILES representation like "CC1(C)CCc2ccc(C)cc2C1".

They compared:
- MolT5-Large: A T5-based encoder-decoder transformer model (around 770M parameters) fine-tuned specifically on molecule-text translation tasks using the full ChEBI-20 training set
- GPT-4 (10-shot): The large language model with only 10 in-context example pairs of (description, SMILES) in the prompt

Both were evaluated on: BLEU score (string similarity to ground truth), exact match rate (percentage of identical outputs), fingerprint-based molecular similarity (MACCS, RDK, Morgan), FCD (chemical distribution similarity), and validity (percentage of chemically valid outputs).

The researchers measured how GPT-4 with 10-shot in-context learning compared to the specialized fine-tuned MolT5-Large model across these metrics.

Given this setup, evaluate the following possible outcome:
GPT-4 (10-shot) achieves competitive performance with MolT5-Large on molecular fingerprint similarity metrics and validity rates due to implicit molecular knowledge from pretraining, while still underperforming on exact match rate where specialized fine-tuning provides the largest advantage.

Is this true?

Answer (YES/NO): NO